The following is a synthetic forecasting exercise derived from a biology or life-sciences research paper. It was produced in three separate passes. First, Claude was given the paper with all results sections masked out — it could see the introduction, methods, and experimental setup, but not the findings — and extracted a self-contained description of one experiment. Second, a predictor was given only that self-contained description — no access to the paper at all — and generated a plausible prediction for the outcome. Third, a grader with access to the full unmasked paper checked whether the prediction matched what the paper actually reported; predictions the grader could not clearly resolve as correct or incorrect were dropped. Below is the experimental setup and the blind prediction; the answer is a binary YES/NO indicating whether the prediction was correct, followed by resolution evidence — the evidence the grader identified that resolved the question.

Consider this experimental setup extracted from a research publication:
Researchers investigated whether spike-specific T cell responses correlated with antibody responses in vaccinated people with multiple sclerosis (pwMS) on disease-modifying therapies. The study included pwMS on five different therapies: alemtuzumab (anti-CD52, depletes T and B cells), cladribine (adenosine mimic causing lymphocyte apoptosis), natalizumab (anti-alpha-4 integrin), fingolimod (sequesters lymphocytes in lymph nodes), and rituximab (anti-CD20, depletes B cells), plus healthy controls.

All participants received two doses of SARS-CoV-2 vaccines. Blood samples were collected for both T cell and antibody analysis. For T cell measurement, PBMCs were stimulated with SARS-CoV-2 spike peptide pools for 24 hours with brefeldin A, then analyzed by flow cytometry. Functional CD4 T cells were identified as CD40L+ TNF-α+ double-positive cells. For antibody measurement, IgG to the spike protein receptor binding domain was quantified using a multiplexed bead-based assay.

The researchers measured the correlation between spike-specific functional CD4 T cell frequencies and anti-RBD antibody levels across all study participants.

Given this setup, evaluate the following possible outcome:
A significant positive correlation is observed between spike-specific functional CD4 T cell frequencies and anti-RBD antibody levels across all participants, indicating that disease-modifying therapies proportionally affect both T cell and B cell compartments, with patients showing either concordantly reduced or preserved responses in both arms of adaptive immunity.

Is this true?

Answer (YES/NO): NO